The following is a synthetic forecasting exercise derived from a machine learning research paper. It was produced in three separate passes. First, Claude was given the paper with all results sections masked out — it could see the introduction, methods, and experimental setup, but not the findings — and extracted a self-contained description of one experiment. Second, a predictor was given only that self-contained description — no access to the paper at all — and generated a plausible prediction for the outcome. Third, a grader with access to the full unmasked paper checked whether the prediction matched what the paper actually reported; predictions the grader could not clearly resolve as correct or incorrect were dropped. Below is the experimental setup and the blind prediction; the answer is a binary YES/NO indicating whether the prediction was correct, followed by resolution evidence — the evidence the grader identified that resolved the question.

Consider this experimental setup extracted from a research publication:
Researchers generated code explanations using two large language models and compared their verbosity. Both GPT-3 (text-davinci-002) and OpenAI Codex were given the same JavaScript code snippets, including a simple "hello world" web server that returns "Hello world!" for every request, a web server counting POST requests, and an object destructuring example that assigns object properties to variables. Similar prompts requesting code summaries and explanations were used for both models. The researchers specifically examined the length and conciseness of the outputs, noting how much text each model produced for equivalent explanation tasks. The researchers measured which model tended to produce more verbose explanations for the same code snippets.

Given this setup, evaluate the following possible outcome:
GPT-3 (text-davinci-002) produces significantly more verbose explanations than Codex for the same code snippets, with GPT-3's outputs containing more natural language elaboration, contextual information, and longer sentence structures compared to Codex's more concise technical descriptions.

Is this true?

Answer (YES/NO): NO